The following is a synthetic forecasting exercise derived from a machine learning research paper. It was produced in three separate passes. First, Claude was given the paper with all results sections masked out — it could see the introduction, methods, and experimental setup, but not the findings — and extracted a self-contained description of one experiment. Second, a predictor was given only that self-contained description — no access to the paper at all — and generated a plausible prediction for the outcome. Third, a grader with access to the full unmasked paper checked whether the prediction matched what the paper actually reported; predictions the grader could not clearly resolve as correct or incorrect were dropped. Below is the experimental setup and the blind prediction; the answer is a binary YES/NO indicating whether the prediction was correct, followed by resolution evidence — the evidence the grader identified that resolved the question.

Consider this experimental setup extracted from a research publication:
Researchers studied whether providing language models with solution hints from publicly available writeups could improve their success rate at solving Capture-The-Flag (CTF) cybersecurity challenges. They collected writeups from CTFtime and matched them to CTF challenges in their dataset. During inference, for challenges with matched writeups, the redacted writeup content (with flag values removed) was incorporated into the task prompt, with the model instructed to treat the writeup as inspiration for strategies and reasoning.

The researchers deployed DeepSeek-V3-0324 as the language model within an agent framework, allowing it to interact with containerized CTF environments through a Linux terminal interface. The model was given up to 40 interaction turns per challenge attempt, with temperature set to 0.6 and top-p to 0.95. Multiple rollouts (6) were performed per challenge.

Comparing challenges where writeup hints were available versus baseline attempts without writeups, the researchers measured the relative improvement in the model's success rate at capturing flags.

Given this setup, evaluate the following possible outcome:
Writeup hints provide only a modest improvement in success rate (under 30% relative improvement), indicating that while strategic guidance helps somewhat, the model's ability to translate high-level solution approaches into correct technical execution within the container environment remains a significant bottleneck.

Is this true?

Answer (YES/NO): NO